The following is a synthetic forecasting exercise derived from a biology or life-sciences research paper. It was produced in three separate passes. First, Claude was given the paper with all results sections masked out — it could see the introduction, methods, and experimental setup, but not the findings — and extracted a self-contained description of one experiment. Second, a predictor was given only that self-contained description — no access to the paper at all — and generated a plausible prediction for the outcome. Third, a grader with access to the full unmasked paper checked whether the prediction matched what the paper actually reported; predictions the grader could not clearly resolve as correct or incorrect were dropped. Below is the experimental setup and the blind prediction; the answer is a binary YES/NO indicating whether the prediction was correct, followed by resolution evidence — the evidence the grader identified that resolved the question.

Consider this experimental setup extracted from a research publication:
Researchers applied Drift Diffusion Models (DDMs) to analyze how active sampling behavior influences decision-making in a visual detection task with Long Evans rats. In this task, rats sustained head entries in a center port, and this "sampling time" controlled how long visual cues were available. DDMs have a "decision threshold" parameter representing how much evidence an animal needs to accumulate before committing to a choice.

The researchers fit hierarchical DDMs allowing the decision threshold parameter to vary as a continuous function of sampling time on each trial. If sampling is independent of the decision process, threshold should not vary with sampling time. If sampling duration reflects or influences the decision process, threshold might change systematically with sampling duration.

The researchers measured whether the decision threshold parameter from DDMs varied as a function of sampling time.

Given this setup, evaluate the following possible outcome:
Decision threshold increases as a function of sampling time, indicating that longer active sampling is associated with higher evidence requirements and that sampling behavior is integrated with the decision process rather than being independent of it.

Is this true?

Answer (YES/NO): YES